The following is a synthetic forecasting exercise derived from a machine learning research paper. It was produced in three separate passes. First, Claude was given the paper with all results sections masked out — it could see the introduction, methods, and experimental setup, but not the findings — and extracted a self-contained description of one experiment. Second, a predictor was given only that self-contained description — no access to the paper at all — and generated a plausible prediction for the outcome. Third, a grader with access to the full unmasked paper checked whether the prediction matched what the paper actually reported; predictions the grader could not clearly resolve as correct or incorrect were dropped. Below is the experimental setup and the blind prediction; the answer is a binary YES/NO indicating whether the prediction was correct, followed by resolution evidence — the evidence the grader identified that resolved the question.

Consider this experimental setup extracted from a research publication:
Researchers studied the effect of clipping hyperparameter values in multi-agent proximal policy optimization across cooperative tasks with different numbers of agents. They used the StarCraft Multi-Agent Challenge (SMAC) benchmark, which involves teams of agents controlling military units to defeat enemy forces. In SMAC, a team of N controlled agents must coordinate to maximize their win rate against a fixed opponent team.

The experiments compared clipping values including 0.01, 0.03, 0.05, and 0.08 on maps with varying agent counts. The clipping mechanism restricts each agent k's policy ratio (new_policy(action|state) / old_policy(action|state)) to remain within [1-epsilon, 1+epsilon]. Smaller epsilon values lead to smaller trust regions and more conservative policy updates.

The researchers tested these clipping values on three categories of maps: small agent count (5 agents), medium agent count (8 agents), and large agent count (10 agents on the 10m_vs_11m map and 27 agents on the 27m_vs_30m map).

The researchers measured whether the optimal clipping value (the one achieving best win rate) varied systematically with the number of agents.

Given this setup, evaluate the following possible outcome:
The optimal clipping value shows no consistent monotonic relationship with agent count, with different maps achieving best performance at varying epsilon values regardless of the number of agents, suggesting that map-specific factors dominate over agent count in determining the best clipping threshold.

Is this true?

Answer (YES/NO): NO